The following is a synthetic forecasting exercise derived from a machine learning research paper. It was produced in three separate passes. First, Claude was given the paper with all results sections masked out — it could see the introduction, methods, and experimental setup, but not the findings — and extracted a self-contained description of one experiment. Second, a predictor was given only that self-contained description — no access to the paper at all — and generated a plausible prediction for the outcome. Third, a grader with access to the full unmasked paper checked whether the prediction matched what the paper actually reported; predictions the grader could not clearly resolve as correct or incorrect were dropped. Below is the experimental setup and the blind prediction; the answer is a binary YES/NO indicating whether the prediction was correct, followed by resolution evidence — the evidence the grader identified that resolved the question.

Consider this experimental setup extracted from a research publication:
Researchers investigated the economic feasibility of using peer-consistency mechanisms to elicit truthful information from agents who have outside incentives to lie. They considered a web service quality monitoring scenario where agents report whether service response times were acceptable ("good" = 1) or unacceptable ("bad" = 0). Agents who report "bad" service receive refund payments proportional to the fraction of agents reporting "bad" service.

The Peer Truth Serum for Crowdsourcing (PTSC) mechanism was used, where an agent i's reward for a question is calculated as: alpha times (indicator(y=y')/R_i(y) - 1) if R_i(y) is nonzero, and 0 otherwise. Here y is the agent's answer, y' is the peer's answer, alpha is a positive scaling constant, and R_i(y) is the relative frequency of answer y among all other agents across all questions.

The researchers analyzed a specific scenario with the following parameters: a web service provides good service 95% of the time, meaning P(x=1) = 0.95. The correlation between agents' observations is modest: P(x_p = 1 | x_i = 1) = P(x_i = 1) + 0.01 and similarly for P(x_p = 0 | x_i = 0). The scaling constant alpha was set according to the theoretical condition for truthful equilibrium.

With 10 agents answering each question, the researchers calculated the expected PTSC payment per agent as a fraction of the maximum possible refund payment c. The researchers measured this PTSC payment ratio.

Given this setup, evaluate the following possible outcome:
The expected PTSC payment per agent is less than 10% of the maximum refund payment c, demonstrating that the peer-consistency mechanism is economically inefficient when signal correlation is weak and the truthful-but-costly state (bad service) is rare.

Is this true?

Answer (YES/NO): NO